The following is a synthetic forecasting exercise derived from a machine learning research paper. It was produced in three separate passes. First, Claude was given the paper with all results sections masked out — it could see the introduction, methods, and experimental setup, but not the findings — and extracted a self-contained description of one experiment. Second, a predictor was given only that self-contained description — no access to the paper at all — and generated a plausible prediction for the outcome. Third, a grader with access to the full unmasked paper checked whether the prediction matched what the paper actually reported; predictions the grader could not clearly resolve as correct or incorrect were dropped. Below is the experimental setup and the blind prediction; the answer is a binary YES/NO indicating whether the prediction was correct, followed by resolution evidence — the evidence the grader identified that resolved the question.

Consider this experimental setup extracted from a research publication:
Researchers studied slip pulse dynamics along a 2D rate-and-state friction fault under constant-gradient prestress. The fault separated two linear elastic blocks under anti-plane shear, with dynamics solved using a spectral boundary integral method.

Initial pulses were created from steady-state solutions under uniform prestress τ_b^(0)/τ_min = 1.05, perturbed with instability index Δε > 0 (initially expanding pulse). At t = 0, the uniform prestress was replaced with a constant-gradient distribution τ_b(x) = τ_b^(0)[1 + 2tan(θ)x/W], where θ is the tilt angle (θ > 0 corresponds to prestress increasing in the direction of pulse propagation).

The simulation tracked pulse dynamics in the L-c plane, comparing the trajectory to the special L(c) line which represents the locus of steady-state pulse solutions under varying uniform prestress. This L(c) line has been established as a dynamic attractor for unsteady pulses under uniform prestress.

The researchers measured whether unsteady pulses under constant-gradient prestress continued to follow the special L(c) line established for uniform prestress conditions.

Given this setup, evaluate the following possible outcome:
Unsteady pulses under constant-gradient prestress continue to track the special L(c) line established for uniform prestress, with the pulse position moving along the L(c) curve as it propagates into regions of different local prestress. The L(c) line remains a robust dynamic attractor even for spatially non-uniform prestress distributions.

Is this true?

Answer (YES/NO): NO